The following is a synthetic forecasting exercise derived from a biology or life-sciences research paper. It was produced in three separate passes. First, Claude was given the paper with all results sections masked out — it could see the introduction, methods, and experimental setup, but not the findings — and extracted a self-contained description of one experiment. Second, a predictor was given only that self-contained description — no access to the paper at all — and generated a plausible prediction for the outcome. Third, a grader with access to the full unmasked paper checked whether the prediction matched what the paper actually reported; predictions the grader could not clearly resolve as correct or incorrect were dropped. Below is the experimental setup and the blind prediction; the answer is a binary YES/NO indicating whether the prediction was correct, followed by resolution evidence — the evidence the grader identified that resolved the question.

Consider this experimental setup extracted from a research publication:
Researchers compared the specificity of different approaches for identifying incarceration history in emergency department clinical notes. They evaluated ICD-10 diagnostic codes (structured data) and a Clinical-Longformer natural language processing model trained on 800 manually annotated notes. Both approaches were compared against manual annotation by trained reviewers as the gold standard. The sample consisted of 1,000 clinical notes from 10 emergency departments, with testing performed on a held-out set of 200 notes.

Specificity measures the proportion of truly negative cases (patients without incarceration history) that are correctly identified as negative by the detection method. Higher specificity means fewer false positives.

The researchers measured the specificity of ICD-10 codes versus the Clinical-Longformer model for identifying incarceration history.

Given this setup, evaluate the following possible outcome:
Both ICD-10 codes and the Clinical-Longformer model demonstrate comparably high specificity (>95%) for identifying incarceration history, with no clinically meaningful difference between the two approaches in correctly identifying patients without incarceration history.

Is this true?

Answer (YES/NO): NO